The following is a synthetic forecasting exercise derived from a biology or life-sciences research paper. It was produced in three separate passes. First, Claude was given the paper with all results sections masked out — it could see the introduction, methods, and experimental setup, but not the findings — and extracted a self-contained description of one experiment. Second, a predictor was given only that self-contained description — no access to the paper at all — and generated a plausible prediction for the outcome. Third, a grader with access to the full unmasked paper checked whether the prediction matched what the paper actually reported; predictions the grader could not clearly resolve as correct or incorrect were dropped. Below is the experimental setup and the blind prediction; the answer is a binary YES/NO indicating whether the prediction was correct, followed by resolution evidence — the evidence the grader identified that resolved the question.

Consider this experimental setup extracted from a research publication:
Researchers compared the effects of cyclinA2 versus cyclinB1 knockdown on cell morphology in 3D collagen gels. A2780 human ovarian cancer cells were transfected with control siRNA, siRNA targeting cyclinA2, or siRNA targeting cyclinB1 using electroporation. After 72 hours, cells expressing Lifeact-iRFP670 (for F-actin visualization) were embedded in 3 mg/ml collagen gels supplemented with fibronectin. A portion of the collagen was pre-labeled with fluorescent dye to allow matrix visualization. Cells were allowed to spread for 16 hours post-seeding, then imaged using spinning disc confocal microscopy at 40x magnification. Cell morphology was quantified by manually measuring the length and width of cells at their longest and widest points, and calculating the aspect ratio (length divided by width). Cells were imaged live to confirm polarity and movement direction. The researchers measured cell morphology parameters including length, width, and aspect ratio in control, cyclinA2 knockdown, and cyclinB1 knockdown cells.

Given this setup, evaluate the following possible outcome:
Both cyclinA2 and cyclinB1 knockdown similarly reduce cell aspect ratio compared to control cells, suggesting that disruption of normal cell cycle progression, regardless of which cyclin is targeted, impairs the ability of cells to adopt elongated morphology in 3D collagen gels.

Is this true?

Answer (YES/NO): NO